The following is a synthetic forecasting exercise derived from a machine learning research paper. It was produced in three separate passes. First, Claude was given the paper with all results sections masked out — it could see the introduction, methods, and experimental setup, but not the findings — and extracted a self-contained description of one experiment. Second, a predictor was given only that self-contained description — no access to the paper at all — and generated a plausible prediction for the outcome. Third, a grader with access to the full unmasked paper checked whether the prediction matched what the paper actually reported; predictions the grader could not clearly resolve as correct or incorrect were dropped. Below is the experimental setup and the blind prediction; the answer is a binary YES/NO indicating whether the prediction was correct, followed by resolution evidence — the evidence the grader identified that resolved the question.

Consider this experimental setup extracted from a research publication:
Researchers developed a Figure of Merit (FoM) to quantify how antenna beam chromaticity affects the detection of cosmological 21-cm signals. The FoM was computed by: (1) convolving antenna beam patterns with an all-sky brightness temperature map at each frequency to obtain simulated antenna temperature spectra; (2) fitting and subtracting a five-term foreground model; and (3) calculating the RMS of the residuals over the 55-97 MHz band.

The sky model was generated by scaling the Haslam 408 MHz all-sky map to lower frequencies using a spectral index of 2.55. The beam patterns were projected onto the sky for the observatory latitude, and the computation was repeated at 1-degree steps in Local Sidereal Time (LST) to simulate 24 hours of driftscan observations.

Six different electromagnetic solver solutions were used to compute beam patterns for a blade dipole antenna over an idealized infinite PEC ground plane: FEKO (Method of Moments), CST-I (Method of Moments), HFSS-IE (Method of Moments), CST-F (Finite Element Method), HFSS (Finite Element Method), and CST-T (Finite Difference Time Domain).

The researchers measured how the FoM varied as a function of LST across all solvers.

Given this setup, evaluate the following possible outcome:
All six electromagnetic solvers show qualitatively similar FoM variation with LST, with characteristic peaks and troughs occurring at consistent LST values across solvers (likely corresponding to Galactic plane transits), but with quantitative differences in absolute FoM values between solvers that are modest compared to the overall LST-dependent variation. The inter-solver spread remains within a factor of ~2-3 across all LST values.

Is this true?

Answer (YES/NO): NO